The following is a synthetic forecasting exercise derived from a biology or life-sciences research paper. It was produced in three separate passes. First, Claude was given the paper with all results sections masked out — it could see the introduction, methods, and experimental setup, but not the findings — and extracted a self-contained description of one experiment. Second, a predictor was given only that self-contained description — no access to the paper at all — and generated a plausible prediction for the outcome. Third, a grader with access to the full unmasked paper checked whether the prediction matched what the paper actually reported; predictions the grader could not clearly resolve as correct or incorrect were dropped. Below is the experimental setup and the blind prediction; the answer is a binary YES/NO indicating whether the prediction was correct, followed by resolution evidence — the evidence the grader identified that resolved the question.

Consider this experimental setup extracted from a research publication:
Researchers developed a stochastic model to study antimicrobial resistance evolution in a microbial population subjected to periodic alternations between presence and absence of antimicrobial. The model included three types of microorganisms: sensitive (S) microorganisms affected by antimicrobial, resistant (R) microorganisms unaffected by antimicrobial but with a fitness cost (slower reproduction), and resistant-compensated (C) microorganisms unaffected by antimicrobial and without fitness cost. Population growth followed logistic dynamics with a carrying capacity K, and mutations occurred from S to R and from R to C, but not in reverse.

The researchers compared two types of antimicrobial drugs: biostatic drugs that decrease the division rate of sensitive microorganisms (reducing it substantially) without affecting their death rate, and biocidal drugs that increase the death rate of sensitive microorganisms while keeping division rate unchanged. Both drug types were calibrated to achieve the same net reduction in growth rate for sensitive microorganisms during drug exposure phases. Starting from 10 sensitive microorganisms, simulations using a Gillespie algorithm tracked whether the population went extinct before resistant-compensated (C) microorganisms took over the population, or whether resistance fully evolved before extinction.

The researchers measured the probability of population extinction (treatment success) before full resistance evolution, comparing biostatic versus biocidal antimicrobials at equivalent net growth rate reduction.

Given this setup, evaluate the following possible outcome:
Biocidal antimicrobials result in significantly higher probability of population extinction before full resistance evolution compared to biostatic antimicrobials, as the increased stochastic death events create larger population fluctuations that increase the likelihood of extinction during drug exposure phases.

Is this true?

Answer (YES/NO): NO